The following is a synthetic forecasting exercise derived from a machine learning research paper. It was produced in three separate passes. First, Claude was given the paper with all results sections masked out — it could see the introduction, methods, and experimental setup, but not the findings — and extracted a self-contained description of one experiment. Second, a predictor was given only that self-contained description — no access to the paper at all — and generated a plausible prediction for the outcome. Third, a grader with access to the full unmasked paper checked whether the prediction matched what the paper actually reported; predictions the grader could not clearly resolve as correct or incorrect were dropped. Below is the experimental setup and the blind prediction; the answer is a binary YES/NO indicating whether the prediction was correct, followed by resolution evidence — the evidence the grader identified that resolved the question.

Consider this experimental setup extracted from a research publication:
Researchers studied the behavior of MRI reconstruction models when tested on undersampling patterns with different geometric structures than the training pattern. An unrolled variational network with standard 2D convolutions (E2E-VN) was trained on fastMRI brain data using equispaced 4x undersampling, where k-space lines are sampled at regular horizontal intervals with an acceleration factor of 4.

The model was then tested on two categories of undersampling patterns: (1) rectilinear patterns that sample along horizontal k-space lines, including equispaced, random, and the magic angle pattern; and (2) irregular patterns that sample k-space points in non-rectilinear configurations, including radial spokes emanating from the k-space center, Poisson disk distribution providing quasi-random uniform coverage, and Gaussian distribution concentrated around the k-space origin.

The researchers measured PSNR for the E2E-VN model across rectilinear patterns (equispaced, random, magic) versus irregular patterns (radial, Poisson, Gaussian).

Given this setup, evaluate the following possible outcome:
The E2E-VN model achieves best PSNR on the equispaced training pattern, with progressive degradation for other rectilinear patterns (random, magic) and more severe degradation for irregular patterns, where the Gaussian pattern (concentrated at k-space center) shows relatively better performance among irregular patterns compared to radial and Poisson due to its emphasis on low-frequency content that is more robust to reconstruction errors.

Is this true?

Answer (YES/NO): NO